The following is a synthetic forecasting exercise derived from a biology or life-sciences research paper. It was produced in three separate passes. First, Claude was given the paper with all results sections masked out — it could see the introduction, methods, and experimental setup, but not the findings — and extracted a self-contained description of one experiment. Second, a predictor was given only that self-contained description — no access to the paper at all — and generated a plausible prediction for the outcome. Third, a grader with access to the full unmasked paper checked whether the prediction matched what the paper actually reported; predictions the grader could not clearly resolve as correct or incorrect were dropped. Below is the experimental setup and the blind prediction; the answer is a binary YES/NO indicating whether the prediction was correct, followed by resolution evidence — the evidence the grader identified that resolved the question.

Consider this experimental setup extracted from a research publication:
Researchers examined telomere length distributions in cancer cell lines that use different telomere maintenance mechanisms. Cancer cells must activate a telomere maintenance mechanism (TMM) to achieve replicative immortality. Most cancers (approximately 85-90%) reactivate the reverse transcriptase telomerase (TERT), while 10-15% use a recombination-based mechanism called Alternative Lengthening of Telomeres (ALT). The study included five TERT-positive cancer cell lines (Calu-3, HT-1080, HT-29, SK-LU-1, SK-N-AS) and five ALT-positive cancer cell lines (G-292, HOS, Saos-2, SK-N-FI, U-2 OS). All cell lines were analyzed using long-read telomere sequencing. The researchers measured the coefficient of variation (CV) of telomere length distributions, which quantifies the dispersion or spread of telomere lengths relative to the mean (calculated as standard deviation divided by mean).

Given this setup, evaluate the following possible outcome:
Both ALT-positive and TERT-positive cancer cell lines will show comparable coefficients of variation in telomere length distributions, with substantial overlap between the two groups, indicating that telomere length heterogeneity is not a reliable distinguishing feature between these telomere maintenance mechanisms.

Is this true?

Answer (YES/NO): NO